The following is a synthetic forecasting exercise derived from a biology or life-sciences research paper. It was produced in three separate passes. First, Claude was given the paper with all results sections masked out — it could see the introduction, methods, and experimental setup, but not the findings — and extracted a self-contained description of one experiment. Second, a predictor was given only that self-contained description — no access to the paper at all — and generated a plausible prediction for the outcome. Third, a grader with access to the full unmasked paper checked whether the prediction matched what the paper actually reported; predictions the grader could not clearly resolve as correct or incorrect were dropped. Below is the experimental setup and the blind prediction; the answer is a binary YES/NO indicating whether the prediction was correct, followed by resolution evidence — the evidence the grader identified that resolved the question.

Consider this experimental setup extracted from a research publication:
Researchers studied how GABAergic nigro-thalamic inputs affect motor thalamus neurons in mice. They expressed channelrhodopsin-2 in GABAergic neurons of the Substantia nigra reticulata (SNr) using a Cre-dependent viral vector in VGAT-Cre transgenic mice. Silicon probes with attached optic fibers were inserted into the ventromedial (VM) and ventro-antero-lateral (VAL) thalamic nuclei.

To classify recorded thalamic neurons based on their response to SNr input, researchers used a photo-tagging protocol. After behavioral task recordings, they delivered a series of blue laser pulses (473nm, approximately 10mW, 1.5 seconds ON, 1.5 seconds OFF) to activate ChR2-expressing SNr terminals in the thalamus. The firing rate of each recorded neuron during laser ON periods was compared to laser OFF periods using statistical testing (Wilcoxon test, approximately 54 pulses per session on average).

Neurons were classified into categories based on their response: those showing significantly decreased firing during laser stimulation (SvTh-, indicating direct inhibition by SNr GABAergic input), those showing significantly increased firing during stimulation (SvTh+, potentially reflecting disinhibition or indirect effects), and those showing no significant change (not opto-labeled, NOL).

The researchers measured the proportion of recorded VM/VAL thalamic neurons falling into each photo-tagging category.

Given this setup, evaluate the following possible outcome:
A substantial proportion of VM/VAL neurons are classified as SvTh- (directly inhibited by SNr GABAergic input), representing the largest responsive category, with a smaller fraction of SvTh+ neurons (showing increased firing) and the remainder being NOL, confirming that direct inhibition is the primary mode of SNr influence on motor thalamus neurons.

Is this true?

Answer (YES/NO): NO